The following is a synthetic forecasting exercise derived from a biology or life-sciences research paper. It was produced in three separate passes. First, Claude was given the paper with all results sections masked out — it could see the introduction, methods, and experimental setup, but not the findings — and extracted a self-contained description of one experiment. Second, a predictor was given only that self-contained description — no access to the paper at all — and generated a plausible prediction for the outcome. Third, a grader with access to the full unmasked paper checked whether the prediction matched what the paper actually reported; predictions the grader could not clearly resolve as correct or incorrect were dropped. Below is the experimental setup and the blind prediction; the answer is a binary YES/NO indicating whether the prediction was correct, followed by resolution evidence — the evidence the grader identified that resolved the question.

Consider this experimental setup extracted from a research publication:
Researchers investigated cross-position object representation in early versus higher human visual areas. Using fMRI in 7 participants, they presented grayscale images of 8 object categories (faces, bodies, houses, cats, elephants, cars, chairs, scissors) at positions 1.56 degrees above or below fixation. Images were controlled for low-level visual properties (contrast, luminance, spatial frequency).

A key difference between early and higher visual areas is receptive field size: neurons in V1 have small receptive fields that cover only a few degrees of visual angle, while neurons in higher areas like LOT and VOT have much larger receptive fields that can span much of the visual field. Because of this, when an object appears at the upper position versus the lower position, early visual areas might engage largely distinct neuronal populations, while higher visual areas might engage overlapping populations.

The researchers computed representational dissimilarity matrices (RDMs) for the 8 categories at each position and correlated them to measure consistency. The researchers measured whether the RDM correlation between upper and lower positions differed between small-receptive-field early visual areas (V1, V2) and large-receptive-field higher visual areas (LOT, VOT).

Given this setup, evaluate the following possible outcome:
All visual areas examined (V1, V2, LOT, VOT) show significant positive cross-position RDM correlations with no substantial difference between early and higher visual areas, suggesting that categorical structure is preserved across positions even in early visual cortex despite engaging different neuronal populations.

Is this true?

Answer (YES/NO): NO